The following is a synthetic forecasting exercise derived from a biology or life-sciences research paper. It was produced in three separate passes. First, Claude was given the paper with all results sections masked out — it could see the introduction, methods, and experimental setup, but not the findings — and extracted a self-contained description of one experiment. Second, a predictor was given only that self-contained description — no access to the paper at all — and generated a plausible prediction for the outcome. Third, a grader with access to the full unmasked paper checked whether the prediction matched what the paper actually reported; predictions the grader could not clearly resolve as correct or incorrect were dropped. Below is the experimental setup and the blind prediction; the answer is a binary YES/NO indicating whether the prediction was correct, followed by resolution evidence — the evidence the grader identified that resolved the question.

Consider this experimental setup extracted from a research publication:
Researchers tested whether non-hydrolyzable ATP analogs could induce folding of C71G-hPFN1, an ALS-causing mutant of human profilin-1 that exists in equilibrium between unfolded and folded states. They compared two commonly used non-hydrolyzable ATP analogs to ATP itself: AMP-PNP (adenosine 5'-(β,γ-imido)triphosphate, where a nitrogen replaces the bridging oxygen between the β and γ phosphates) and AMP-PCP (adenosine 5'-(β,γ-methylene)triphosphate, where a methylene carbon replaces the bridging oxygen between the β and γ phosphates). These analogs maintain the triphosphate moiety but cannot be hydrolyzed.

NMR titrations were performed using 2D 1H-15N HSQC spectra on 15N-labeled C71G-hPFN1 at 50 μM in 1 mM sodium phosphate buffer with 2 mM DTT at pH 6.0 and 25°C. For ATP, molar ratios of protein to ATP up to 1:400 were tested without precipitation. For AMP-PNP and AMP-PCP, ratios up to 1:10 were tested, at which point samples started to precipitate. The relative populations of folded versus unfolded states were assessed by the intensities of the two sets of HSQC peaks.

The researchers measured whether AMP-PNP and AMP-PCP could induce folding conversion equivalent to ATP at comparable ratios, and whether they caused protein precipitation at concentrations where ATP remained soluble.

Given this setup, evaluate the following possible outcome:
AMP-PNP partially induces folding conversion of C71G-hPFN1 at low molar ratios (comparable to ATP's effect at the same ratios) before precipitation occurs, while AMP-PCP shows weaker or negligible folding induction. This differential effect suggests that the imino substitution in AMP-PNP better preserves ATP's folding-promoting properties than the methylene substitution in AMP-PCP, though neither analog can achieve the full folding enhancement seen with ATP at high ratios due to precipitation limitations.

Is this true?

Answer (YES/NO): NO